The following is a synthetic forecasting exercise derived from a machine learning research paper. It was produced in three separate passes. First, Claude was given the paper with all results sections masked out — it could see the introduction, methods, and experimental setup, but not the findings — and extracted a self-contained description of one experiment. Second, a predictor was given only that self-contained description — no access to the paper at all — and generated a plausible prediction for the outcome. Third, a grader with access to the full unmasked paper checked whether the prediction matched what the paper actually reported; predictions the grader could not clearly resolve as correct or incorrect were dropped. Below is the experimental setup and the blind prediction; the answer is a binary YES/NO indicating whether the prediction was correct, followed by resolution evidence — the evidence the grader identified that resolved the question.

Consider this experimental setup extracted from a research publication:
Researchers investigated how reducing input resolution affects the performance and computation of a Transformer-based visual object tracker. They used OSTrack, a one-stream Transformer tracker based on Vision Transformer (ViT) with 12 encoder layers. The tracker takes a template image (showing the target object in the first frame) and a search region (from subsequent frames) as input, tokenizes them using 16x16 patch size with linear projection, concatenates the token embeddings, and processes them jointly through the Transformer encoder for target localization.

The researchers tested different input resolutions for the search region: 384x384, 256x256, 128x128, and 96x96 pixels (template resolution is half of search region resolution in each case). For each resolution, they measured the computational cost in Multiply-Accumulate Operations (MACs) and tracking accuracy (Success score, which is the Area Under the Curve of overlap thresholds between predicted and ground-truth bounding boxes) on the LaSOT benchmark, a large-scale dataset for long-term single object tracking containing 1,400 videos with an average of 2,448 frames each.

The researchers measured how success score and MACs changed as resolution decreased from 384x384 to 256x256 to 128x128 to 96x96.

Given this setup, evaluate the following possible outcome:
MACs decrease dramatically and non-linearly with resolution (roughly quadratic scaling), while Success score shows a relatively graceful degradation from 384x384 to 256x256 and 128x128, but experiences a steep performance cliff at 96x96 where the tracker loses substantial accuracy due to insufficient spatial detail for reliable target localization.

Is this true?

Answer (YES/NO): NO